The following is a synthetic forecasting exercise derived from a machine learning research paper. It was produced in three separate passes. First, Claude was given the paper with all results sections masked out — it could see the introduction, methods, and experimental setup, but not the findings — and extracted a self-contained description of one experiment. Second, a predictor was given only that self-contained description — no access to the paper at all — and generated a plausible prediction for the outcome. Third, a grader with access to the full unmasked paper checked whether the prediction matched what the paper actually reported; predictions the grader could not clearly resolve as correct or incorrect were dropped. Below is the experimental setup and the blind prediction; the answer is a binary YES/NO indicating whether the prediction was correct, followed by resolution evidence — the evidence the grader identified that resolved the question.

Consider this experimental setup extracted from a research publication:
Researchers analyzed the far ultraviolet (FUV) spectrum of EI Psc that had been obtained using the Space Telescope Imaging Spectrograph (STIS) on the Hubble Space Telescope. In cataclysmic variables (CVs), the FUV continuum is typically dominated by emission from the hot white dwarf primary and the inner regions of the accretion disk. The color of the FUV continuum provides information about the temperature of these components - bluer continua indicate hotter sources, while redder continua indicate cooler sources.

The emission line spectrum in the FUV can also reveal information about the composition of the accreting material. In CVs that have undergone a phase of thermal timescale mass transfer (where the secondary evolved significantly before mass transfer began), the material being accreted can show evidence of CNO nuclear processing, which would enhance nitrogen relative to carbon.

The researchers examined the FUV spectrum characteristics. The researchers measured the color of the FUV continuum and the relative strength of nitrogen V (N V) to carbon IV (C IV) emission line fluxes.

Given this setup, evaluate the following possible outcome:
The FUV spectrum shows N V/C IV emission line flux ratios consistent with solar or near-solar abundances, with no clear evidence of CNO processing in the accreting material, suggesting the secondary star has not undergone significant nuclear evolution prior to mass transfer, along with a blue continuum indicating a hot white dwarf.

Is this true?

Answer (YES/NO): NO